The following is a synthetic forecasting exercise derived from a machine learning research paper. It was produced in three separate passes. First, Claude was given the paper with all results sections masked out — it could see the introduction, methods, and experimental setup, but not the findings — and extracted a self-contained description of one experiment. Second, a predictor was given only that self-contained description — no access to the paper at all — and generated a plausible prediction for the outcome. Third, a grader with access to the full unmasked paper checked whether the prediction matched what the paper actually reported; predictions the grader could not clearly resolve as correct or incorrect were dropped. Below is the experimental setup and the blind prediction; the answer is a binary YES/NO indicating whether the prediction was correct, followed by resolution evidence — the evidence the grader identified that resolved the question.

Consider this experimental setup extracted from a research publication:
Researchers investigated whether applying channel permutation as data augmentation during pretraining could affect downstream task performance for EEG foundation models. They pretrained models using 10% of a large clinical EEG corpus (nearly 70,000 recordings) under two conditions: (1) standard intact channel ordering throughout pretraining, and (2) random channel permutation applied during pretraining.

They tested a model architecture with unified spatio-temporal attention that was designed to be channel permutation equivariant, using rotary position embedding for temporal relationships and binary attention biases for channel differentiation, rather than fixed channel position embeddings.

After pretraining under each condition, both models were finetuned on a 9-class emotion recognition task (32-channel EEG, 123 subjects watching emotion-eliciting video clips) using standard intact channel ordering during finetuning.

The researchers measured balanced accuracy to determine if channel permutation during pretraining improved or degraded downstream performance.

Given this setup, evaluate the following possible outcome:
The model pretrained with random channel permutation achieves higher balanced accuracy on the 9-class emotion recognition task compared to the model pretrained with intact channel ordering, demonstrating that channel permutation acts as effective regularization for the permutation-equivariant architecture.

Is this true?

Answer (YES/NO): YES